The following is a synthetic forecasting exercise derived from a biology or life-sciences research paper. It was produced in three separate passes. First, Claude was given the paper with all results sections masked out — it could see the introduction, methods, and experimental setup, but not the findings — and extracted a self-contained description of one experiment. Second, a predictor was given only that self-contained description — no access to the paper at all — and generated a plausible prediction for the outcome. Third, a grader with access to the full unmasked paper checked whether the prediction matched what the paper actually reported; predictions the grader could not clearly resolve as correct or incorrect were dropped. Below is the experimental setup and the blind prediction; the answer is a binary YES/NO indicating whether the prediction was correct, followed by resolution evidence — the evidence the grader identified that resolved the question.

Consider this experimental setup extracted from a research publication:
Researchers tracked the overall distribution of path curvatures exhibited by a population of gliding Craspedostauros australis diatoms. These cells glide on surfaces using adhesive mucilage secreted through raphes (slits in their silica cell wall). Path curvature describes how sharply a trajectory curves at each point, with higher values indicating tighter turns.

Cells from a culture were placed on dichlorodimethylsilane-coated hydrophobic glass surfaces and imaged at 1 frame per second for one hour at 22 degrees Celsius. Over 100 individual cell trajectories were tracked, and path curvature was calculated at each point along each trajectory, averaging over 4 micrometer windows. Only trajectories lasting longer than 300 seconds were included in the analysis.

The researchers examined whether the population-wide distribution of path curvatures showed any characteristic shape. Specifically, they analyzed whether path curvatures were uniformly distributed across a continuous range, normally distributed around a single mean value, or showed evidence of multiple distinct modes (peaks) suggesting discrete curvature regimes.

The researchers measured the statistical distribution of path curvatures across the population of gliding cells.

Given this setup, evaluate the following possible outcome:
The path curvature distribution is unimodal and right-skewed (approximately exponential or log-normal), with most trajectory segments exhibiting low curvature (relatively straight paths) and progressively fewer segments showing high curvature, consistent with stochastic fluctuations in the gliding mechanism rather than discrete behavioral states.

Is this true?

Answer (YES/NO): NO